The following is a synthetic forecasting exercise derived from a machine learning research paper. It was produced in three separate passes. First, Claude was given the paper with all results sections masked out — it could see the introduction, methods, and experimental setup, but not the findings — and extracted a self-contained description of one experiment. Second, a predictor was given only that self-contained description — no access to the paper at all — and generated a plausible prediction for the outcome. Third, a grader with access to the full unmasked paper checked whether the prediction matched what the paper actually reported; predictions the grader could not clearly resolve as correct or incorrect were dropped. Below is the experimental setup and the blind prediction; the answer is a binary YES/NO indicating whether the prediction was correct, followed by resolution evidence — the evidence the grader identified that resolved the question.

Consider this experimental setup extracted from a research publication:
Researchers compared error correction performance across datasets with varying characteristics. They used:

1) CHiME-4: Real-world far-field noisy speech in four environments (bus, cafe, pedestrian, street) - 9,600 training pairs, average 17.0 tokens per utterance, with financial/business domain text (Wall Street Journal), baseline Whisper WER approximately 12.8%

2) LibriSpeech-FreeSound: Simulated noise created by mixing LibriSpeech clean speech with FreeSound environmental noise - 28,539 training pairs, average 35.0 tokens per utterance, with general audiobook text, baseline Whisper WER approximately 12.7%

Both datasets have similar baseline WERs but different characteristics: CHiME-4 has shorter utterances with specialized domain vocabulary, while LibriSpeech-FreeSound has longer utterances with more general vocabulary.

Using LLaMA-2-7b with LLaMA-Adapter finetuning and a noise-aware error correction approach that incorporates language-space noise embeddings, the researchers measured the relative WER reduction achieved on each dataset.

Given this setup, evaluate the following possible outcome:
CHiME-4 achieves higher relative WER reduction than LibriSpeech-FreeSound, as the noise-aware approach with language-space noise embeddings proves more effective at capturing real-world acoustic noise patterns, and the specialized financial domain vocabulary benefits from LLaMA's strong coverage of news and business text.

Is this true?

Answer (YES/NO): YES